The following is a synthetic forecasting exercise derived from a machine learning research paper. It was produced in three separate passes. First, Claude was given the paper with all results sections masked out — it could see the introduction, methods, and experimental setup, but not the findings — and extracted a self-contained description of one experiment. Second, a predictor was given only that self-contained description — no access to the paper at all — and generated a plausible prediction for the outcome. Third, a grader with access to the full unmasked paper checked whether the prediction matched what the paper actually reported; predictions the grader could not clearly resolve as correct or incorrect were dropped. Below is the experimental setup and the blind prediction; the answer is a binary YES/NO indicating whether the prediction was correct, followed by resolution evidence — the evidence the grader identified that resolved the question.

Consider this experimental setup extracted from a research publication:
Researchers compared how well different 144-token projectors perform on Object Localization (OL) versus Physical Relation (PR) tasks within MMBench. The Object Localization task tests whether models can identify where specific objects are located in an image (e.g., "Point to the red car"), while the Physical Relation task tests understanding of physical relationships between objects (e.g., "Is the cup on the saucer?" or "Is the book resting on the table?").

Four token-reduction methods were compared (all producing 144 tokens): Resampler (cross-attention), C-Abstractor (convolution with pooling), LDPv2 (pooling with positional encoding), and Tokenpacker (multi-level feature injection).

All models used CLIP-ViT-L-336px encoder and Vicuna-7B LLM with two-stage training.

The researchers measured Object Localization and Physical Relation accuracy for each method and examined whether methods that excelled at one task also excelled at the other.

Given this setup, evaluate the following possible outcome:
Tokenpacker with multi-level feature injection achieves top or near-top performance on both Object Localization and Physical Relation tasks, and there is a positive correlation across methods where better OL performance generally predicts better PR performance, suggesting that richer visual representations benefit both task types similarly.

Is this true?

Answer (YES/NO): NO